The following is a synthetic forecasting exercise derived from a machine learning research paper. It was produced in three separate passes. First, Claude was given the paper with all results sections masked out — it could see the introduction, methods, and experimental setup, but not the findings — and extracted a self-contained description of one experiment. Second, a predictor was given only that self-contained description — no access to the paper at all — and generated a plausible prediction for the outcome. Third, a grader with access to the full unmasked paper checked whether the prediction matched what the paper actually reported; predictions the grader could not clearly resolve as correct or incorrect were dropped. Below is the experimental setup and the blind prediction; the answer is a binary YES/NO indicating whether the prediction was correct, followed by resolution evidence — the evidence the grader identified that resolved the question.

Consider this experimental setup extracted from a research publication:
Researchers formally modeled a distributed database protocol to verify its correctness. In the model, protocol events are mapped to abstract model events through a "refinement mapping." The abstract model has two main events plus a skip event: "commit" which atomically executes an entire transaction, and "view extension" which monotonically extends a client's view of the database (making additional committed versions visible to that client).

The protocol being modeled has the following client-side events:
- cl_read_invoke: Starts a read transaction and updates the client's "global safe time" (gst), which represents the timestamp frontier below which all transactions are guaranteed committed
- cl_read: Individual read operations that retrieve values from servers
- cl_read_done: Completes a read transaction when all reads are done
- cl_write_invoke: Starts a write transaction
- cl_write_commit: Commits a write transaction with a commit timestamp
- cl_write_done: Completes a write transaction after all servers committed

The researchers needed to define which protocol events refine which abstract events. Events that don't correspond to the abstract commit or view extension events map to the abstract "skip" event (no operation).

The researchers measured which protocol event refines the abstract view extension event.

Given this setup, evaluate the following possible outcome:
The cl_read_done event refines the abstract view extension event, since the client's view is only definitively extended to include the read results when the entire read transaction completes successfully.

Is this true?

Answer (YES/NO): NO